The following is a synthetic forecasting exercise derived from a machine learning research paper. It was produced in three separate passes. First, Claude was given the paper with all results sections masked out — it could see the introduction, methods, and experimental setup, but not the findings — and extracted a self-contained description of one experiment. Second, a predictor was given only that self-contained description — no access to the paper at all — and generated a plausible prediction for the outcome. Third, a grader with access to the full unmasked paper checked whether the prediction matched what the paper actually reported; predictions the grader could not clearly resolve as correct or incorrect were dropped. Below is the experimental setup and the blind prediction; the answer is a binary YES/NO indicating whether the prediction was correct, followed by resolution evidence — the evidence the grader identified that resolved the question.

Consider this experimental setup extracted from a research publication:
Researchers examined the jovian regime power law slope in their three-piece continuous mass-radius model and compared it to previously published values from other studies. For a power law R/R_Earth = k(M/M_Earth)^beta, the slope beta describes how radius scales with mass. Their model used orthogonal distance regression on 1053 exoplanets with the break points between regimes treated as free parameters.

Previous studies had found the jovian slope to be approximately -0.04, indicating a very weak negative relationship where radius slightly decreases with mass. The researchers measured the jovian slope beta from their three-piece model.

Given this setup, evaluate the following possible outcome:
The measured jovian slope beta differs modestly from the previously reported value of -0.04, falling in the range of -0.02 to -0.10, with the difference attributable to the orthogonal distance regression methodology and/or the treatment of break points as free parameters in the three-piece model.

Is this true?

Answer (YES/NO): NO